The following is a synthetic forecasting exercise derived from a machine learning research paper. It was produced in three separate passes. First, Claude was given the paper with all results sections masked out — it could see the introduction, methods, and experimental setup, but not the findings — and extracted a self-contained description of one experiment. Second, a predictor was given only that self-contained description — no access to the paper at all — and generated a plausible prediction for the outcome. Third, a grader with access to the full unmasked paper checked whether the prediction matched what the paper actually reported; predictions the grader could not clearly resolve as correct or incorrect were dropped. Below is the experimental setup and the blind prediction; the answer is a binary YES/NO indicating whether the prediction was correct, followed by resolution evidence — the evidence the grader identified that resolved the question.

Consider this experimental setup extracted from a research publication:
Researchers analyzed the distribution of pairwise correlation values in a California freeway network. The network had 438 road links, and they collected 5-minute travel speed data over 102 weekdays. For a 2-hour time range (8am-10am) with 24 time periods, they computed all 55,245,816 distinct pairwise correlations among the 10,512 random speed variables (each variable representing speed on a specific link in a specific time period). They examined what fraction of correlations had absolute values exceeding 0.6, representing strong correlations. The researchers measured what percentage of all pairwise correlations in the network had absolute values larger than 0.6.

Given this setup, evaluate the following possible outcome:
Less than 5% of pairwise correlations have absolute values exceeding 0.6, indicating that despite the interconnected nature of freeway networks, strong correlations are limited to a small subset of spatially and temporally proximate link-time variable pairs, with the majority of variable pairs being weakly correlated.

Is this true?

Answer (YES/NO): YES